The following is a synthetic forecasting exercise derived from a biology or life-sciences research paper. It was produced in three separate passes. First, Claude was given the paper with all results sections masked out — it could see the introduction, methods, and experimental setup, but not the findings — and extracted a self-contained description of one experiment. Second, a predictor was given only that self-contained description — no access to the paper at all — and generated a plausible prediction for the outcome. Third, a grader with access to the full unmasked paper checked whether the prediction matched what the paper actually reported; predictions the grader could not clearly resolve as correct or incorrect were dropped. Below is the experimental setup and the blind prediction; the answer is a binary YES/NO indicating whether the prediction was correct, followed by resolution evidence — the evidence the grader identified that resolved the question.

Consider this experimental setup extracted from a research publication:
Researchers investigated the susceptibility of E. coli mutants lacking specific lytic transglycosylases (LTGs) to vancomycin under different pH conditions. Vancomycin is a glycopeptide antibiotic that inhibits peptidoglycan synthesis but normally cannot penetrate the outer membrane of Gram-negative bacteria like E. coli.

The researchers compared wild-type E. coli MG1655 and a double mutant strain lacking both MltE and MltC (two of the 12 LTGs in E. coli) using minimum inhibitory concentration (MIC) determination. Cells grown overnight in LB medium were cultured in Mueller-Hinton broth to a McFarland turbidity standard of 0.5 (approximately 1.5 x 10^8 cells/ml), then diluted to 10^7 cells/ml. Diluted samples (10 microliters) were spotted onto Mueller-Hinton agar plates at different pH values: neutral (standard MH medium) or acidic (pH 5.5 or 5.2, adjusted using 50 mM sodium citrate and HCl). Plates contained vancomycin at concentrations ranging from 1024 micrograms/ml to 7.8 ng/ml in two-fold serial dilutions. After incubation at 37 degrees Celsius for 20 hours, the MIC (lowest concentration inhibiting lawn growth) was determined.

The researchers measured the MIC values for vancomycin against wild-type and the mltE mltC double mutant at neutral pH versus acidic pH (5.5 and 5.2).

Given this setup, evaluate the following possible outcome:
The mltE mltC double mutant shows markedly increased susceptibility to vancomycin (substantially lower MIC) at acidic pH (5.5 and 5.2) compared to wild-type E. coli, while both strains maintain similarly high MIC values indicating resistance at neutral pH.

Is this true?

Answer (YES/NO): YES